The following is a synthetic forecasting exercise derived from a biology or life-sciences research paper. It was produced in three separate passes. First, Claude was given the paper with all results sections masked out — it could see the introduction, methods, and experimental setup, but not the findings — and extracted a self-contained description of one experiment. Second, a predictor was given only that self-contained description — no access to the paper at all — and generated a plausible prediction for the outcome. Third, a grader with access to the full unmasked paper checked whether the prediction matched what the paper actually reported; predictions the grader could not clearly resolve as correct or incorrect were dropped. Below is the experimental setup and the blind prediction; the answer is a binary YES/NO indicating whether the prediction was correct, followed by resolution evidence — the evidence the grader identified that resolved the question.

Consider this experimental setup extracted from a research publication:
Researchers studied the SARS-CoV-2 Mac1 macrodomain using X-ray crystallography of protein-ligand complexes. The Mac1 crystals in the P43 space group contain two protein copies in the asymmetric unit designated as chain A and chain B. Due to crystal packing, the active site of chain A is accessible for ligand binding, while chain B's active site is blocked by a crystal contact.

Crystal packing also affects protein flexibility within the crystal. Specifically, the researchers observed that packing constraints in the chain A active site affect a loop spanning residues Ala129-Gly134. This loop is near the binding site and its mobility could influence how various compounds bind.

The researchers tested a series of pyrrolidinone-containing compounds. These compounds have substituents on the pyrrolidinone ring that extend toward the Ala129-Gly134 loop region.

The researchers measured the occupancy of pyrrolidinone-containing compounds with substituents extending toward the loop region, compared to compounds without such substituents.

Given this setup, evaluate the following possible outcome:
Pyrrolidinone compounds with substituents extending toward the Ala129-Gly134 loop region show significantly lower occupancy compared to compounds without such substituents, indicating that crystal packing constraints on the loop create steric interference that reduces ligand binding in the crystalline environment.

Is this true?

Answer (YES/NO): YES